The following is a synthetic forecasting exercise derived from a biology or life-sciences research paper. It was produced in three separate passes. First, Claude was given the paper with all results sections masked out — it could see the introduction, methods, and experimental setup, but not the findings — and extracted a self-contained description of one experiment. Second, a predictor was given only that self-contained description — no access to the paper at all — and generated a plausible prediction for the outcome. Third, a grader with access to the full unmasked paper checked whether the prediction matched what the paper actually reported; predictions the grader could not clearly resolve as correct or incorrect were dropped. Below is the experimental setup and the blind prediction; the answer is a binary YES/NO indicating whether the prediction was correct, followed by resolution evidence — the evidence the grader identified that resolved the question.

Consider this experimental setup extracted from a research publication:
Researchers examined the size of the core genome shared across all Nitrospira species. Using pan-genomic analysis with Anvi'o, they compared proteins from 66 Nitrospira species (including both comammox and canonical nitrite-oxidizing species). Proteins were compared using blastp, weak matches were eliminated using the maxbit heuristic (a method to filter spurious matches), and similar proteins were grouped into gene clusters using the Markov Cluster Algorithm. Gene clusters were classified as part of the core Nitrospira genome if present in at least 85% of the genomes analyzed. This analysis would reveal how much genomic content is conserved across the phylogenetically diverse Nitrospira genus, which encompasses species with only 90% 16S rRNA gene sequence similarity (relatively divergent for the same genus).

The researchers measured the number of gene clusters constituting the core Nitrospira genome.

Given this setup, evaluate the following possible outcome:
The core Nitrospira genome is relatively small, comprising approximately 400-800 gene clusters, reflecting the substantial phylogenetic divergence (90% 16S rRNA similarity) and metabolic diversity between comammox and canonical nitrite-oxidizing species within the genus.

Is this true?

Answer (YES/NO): NO